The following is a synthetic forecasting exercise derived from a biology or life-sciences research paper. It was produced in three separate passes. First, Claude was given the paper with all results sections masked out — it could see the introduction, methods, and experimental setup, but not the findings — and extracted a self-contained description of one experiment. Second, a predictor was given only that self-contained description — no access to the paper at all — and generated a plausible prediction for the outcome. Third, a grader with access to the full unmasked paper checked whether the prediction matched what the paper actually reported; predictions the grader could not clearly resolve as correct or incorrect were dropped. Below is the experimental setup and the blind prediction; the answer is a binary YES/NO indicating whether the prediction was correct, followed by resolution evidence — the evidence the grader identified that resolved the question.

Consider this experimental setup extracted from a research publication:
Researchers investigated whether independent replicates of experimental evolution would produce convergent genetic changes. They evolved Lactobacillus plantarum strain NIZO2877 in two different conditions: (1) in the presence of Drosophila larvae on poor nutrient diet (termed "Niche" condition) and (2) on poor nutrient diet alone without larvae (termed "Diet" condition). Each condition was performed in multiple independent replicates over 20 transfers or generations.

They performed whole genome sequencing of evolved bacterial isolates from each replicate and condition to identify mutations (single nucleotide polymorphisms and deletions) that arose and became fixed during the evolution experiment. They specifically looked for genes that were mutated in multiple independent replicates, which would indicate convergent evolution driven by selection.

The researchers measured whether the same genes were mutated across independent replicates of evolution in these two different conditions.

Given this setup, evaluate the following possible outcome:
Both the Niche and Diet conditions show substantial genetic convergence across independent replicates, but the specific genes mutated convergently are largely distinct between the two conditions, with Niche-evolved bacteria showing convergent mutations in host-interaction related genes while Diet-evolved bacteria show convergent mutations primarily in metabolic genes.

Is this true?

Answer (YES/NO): NO